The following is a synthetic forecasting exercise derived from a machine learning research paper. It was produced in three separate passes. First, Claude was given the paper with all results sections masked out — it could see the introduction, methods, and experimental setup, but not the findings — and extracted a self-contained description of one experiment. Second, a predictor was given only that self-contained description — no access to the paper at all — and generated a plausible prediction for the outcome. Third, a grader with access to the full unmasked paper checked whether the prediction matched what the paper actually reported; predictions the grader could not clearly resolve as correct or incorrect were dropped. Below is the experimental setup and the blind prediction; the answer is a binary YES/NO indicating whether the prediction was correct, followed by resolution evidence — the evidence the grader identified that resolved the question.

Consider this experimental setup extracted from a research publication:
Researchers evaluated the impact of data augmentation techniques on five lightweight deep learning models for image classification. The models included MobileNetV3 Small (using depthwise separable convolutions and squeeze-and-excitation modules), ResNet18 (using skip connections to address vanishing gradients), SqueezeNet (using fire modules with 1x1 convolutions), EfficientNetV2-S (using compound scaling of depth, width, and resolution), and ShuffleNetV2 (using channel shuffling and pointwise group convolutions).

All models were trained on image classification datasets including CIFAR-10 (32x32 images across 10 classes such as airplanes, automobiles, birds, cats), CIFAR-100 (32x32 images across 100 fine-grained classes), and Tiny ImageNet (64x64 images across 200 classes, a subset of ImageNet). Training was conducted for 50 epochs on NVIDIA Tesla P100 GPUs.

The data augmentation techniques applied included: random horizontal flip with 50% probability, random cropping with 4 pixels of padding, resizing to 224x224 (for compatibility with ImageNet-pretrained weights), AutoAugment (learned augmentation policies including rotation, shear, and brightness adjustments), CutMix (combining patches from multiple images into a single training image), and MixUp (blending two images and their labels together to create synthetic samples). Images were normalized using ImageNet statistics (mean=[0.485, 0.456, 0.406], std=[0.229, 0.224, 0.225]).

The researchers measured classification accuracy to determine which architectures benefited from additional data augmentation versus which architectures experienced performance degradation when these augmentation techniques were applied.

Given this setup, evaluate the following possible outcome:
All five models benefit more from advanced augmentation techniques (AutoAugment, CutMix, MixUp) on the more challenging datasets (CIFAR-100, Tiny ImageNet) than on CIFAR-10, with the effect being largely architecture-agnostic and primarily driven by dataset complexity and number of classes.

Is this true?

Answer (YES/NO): NO